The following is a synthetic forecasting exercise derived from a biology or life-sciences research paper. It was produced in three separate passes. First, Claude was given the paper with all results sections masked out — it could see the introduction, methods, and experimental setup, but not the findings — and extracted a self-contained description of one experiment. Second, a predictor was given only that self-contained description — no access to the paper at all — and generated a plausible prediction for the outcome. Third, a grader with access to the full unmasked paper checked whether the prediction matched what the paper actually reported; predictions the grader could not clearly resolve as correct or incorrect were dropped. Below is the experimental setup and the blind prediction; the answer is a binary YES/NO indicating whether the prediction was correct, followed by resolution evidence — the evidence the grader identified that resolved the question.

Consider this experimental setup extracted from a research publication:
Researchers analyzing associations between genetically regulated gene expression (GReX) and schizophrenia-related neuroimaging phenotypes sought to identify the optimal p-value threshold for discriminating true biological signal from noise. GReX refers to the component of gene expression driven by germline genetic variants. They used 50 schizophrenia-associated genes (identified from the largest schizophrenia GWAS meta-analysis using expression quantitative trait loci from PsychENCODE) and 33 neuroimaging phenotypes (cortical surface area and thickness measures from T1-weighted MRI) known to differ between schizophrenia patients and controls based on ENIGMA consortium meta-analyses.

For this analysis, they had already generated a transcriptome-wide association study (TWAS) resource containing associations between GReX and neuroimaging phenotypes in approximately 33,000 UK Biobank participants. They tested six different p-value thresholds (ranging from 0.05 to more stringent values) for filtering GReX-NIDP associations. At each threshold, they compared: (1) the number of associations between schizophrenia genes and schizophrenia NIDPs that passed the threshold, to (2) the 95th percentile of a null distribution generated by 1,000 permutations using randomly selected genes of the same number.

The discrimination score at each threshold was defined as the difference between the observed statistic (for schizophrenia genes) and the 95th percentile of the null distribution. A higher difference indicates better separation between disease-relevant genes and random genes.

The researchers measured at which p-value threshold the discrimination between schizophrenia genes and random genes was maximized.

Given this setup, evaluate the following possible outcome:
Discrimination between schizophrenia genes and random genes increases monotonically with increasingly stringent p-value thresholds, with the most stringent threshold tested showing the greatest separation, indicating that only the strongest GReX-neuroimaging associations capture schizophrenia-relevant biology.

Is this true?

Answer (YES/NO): NO